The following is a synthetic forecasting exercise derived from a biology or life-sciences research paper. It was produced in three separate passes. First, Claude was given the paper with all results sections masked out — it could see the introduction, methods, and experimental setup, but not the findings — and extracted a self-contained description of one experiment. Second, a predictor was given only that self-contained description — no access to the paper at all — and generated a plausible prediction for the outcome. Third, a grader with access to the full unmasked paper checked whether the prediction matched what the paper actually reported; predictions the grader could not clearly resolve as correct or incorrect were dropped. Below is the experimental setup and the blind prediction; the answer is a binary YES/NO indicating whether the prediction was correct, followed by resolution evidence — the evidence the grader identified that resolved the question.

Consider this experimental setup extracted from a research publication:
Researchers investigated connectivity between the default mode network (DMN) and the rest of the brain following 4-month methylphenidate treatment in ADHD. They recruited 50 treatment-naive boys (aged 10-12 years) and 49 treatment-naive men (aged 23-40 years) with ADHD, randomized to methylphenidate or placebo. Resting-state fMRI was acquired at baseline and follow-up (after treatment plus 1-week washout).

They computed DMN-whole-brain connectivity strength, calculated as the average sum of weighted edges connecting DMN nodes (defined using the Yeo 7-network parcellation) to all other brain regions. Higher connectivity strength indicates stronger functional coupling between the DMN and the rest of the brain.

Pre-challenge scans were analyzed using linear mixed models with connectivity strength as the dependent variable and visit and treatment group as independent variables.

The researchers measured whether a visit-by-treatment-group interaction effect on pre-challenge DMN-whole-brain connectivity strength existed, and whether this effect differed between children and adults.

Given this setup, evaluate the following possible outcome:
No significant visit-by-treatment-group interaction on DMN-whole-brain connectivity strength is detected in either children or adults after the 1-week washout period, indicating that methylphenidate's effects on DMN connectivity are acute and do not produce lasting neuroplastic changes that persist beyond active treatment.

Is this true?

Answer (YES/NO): NO